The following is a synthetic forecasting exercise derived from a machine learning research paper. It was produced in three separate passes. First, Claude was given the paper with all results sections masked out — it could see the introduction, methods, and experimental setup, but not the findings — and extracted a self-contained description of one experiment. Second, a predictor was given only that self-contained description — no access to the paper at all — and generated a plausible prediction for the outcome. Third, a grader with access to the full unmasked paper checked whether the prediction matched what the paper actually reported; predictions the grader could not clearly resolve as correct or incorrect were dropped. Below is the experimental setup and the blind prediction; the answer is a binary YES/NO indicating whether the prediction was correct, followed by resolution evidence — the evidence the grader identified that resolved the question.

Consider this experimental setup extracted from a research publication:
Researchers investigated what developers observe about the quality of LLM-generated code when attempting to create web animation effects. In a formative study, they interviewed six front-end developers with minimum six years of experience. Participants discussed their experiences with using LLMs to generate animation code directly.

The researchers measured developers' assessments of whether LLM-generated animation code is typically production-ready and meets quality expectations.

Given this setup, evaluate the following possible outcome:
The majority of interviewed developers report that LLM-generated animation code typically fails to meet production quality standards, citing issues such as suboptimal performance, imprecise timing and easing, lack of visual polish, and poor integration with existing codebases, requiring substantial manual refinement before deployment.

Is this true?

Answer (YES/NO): NO